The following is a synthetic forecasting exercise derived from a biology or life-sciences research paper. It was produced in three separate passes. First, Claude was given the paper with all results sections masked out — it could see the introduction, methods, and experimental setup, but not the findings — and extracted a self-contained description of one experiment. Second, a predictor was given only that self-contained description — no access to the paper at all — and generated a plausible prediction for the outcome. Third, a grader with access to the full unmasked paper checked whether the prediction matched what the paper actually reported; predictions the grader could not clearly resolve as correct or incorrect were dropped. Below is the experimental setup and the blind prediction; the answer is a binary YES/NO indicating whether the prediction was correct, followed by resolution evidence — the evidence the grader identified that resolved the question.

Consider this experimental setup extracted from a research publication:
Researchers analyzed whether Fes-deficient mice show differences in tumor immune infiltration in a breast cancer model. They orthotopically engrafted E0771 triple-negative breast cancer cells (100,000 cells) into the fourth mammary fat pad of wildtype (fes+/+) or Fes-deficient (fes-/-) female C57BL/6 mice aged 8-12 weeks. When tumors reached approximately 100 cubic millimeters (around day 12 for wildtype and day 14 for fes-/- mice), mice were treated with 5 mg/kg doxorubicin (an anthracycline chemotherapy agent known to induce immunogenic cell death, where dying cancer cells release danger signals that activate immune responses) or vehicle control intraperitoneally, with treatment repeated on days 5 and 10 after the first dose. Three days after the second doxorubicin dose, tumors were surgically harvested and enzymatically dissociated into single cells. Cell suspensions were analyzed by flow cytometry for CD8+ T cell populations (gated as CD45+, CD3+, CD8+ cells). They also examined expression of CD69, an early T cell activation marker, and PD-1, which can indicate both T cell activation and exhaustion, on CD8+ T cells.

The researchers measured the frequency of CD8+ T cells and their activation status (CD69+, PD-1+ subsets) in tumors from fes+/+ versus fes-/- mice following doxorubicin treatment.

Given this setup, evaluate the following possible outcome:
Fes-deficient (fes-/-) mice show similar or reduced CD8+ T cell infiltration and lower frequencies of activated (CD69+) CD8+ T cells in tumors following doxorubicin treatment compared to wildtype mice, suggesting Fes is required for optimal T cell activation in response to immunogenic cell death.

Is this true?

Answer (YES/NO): NO